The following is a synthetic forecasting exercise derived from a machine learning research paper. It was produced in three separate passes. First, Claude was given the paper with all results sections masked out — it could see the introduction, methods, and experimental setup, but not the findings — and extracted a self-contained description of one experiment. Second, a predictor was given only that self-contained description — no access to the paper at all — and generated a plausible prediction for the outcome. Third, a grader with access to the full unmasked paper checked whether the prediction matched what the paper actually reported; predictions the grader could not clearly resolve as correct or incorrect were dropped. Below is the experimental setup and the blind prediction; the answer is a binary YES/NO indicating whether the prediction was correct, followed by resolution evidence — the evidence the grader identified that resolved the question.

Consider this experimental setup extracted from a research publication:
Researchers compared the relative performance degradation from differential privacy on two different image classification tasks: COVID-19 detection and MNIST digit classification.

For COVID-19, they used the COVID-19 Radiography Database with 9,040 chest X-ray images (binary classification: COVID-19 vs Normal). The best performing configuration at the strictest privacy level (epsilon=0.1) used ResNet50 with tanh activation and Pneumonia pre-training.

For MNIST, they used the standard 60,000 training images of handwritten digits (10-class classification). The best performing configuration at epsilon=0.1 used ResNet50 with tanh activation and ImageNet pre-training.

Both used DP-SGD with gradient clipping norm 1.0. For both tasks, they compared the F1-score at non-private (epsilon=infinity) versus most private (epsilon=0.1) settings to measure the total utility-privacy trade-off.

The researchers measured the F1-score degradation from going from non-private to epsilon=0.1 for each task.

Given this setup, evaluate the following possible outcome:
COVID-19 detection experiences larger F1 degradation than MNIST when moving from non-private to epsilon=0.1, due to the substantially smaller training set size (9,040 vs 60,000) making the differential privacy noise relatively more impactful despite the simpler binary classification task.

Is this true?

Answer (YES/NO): YES